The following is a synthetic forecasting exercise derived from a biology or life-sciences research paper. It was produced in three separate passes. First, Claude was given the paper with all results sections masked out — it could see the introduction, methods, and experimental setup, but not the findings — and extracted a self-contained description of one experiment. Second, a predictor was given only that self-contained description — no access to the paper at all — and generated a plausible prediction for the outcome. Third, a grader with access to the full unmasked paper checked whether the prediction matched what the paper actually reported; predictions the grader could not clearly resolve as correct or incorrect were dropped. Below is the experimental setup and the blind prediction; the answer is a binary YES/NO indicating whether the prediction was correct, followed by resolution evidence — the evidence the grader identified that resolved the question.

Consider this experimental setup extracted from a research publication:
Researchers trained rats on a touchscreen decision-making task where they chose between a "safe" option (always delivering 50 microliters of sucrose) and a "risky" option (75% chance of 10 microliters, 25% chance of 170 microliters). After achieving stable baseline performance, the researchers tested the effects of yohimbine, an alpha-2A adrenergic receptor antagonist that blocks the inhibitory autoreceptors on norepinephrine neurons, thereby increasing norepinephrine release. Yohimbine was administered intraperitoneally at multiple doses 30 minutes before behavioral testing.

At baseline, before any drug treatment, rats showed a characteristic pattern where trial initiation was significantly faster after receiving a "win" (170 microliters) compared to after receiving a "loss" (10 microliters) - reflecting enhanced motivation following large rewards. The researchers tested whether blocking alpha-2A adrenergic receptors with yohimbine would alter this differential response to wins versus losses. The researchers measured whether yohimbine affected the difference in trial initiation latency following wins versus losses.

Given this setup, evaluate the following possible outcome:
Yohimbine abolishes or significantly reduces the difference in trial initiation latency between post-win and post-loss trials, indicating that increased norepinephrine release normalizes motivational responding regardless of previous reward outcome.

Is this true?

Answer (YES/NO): YES